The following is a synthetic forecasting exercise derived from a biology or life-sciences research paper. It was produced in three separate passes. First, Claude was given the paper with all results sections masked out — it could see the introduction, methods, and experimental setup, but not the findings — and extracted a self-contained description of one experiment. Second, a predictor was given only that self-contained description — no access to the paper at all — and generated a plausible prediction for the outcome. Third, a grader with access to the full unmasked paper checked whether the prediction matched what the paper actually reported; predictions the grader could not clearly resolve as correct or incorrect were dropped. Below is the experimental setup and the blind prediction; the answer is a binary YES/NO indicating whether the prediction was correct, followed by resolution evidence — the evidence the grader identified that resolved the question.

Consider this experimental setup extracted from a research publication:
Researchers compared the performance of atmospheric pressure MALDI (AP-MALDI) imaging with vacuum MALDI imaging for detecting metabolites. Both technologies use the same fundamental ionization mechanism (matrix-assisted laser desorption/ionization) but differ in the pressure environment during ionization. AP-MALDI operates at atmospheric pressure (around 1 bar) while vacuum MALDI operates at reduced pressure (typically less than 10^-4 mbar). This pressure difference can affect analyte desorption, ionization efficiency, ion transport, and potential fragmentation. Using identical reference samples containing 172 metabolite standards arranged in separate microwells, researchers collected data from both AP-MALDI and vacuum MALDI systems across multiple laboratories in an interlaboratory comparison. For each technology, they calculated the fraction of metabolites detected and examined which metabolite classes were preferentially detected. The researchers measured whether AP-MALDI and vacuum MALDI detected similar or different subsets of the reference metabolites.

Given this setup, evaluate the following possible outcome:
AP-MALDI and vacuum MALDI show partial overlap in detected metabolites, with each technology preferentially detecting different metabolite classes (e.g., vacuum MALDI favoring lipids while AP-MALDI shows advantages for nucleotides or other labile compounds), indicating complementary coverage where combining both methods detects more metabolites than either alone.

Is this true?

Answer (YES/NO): NO